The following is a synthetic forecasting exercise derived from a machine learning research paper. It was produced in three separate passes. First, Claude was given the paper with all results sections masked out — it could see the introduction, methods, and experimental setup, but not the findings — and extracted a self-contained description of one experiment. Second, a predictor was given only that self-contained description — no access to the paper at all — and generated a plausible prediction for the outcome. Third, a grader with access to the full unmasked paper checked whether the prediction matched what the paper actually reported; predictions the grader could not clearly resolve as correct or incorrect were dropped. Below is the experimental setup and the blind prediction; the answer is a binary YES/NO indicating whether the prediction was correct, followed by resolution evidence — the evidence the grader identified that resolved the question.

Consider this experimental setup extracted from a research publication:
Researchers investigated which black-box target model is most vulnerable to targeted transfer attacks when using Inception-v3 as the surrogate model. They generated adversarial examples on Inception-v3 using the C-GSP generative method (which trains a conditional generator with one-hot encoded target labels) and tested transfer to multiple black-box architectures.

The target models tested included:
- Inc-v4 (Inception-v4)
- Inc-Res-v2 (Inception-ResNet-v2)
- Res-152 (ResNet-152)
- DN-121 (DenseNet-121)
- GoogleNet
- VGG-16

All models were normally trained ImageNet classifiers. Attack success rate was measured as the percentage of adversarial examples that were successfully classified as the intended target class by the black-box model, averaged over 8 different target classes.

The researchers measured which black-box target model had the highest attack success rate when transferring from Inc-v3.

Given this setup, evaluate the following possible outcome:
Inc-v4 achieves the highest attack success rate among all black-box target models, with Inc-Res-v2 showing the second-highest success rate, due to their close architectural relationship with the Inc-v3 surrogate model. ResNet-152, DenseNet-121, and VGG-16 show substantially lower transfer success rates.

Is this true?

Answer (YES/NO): YES